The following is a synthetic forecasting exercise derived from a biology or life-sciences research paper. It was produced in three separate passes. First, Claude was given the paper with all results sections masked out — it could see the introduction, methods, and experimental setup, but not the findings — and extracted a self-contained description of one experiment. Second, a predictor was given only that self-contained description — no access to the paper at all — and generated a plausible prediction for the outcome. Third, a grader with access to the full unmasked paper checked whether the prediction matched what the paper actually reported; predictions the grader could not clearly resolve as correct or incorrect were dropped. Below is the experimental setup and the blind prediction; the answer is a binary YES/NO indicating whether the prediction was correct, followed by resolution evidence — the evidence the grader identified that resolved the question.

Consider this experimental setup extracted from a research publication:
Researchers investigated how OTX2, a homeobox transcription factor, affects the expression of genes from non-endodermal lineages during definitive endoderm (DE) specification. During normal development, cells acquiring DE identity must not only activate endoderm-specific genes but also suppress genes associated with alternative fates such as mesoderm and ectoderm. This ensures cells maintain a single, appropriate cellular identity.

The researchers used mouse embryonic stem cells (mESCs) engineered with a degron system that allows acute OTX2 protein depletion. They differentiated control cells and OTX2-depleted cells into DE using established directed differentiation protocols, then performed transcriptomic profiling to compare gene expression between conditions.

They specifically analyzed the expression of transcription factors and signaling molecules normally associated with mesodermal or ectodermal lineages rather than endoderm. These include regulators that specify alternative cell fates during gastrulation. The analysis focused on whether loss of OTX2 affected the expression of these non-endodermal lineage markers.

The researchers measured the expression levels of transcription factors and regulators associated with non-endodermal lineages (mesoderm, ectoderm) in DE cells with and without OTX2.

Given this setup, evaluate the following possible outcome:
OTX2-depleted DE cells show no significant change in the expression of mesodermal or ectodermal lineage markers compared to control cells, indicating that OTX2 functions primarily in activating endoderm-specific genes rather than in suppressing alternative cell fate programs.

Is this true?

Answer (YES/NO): NO